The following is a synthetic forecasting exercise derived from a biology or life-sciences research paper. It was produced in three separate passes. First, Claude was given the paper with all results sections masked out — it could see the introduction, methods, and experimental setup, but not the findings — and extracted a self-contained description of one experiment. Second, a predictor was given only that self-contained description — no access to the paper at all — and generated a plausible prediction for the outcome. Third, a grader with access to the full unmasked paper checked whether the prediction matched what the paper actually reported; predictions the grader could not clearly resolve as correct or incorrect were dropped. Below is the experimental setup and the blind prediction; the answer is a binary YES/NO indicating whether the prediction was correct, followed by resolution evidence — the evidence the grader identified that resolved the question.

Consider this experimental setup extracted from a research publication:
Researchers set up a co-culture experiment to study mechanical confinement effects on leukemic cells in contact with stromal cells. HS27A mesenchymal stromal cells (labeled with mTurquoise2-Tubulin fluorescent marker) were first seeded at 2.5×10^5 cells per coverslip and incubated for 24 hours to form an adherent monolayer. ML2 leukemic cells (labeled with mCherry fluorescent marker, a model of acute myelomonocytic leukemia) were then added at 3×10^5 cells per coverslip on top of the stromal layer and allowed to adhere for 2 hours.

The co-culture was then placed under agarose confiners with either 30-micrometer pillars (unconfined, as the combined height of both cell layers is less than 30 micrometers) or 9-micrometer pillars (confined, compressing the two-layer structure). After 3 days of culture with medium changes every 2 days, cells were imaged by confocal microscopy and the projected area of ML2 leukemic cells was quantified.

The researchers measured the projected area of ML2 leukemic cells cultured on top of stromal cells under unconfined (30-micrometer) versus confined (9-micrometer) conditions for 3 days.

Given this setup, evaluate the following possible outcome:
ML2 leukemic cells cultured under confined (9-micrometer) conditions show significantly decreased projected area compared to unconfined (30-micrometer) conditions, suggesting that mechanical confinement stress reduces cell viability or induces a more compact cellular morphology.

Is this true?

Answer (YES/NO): NO